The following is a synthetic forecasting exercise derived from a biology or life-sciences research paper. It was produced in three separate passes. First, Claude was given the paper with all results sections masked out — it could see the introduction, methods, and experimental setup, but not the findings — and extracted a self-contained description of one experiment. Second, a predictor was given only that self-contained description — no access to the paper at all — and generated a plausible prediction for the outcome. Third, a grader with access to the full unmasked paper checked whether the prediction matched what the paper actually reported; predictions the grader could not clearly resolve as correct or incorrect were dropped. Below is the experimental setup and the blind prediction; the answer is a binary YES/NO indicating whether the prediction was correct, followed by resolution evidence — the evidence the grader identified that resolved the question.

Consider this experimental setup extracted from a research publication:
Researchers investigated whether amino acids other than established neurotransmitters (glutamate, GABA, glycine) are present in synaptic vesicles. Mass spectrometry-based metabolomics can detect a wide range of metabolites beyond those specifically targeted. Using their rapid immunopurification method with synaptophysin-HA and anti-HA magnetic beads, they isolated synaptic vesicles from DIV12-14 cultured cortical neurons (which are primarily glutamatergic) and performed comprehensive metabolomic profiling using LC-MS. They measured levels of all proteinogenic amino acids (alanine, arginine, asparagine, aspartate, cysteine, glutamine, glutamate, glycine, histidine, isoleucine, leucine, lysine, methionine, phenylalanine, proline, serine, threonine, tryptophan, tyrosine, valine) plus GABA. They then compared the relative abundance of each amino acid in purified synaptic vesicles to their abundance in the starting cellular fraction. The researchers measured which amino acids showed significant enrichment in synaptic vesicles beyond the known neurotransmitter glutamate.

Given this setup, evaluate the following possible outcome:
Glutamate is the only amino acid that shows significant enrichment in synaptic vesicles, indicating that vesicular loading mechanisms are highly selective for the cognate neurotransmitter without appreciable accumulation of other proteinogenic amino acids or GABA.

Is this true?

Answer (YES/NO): YES